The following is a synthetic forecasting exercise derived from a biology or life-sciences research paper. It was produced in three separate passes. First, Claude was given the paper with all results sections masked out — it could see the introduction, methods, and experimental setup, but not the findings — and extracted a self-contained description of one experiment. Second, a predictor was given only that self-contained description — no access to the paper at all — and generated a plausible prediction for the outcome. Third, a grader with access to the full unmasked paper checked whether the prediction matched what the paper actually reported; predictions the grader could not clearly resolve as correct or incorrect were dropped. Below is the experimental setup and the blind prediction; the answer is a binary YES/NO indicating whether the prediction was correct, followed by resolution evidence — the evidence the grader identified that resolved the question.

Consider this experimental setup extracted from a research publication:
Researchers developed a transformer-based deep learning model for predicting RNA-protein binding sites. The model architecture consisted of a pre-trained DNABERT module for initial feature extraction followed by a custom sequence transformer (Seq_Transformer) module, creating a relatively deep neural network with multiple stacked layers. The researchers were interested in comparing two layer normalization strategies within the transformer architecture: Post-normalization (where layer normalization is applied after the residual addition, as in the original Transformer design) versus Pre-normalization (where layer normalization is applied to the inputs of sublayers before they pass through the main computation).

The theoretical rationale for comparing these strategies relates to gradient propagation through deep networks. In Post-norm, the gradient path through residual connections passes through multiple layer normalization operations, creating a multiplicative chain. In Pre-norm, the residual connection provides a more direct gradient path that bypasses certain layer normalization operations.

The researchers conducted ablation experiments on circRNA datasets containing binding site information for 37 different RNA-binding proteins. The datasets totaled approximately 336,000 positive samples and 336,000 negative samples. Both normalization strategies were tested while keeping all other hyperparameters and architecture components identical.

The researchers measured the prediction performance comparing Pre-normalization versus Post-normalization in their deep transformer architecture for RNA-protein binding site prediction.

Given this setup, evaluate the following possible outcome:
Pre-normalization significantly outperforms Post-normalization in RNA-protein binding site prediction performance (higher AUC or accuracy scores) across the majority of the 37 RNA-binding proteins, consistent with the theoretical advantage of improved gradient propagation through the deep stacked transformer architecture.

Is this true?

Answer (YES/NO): YES